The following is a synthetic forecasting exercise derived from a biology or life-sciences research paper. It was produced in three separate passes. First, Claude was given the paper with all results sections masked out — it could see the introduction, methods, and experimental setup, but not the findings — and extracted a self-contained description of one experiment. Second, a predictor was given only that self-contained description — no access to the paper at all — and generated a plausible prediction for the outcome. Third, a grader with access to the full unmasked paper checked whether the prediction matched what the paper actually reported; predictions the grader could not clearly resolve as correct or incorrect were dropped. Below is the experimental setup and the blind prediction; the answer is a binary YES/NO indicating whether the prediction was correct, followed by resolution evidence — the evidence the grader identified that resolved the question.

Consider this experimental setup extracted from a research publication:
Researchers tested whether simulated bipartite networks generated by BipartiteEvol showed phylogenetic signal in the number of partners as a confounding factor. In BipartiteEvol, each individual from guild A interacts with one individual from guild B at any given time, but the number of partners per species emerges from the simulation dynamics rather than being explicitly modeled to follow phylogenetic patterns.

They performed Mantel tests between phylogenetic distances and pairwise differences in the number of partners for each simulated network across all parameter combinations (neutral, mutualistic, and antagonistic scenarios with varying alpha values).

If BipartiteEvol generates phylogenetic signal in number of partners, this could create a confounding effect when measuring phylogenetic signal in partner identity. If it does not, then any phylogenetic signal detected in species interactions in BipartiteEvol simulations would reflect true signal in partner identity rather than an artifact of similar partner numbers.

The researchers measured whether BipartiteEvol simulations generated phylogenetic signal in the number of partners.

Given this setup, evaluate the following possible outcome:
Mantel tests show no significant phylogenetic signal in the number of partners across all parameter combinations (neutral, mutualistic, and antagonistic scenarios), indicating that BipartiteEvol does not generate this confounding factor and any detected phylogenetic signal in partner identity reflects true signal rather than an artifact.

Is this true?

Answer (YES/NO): NO